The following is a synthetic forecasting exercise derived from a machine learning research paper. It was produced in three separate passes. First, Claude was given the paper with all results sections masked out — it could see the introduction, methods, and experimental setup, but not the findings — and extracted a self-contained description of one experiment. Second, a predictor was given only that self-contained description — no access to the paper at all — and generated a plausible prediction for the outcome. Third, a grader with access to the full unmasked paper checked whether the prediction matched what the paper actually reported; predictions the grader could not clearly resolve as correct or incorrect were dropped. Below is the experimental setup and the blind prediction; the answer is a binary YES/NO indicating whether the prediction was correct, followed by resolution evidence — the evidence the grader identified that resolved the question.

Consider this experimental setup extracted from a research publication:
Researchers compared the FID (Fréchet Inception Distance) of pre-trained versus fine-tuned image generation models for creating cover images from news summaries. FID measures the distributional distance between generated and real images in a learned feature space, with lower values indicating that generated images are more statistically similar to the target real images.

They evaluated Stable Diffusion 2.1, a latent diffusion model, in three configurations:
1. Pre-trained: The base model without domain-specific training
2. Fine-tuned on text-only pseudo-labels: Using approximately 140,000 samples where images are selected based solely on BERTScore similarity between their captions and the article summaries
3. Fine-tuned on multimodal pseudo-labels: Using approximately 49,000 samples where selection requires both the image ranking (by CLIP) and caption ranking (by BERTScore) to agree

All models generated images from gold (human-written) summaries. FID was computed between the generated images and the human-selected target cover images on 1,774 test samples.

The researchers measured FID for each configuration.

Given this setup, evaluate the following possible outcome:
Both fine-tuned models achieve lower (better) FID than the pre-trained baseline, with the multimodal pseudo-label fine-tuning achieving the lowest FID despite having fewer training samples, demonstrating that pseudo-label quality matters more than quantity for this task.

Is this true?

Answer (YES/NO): NO